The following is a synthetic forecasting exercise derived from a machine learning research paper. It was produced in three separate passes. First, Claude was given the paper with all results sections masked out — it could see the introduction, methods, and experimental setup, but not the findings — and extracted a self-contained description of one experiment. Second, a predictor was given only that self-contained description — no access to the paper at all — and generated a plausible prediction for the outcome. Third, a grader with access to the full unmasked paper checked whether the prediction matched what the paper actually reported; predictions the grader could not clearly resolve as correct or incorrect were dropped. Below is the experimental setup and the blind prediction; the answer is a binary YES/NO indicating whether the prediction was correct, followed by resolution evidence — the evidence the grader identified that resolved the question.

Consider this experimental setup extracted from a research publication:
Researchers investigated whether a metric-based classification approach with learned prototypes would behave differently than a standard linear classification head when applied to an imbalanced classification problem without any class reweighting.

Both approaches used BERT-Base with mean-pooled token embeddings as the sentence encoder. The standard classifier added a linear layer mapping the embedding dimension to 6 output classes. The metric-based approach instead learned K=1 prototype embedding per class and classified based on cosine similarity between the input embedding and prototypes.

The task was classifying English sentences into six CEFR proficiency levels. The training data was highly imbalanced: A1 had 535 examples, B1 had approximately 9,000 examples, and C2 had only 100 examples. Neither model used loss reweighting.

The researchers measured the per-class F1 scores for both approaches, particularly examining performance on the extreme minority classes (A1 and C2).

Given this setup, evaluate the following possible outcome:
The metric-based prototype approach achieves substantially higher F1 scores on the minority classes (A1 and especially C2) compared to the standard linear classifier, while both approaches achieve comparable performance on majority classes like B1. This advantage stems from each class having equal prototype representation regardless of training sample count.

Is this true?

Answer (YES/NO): NO